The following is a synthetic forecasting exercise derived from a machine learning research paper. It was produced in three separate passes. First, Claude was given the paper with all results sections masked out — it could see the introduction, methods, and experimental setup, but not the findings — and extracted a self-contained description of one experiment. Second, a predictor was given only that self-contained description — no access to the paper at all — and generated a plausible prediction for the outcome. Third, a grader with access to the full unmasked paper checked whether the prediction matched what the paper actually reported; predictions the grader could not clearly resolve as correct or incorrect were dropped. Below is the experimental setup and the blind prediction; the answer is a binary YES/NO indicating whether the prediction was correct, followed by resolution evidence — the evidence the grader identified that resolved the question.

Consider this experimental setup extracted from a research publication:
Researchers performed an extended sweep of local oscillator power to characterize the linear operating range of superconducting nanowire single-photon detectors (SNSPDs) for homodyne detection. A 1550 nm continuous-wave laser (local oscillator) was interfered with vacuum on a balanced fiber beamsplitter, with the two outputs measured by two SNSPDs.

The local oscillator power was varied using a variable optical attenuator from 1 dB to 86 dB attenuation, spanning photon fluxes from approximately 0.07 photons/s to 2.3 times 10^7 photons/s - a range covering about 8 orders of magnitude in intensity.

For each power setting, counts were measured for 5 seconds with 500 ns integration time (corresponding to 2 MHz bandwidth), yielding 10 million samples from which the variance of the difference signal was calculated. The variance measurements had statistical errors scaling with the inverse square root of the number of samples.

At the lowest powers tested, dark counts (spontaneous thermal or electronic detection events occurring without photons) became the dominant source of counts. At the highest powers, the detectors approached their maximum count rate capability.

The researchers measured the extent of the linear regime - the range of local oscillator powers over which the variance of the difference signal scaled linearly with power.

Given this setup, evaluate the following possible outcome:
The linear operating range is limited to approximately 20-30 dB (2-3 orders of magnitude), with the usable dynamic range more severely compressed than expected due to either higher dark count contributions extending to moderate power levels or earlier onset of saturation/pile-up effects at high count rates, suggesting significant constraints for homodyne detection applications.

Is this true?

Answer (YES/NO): NO